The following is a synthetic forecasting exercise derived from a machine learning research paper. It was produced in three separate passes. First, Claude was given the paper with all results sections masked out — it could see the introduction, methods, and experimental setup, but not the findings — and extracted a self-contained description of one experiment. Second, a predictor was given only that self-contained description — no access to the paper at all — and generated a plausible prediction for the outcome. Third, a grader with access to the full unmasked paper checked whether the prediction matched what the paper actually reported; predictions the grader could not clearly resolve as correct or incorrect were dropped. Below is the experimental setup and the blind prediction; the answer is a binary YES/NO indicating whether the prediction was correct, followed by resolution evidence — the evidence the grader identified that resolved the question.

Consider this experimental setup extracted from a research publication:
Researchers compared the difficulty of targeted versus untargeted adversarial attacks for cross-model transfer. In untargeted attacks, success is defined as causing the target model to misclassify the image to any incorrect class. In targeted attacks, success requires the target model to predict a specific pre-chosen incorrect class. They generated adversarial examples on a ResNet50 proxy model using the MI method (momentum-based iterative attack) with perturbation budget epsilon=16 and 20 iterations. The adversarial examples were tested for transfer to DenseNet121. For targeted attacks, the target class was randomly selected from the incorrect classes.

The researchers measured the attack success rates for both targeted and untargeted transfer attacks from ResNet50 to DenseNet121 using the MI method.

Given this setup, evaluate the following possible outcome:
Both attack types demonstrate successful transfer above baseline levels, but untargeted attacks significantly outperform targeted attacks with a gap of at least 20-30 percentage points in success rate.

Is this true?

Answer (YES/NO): YES